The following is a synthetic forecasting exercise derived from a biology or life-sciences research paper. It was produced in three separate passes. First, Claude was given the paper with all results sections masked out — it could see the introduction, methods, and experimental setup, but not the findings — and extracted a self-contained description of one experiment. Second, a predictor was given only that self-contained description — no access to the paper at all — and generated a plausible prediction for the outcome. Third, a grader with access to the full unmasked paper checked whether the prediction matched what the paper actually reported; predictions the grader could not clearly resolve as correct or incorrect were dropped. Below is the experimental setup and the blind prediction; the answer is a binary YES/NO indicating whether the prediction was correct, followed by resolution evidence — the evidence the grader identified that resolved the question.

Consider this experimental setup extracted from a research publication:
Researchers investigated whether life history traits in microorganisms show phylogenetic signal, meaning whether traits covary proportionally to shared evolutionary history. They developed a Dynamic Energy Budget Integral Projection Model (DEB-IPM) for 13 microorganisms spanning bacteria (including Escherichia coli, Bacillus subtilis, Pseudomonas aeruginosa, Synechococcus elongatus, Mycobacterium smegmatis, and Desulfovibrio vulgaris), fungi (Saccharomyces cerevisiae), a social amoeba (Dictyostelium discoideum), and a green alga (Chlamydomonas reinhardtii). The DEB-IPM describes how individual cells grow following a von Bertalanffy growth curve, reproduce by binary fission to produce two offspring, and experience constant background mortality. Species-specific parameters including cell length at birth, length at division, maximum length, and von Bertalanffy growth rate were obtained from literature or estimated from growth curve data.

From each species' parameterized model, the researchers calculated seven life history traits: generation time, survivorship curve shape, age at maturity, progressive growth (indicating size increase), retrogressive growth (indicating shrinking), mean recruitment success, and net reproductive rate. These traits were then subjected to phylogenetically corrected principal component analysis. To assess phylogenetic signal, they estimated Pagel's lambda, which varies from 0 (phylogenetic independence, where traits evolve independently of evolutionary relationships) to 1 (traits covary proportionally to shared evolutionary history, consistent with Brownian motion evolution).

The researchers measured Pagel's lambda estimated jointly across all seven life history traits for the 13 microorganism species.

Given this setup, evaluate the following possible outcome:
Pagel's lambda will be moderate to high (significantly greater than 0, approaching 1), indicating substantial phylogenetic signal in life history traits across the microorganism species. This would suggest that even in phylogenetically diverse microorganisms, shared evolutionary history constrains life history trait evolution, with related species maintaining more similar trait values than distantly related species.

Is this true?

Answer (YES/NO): NO